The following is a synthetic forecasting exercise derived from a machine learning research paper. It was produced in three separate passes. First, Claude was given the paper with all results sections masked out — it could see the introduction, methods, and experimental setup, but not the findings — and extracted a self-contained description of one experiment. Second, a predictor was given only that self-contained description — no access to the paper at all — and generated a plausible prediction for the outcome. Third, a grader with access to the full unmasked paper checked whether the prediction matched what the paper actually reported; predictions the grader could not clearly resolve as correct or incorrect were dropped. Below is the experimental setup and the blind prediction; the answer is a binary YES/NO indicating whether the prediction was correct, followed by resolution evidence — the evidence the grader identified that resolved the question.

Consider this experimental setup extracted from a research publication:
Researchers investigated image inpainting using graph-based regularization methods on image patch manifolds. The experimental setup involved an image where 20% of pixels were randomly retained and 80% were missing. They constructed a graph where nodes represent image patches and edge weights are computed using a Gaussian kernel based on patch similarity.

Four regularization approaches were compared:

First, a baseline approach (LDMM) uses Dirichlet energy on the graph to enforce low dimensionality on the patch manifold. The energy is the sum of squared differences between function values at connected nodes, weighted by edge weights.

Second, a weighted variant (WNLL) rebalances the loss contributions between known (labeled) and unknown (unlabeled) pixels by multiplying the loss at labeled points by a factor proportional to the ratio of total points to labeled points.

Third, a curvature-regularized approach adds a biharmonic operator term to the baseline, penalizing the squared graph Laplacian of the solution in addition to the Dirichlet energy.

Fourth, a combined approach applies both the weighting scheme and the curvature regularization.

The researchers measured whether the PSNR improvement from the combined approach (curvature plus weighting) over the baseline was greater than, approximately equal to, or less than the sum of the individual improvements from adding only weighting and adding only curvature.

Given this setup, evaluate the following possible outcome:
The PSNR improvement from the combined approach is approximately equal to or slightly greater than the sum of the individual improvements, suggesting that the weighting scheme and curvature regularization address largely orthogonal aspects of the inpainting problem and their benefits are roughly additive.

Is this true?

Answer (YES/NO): NO